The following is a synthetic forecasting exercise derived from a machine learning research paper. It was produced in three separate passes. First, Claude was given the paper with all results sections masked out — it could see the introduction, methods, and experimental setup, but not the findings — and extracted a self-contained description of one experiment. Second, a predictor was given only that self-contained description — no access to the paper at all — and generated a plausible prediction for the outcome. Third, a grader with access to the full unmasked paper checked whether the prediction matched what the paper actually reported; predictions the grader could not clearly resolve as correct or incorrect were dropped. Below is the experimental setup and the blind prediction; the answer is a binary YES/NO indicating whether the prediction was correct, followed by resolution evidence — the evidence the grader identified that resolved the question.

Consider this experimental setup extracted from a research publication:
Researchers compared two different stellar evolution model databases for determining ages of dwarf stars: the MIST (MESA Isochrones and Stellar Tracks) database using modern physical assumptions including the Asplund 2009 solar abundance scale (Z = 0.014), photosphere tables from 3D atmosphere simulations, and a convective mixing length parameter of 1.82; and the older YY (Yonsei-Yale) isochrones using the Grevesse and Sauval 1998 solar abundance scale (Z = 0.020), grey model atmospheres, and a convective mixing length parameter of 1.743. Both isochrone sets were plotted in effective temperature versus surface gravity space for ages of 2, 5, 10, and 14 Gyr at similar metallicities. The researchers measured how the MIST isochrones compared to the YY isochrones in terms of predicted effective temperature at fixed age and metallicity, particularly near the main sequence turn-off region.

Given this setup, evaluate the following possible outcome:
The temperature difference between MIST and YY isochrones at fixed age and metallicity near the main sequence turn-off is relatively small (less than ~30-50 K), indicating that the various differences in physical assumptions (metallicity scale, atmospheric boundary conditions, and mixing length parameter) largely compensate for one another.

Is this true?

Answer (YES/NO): NO